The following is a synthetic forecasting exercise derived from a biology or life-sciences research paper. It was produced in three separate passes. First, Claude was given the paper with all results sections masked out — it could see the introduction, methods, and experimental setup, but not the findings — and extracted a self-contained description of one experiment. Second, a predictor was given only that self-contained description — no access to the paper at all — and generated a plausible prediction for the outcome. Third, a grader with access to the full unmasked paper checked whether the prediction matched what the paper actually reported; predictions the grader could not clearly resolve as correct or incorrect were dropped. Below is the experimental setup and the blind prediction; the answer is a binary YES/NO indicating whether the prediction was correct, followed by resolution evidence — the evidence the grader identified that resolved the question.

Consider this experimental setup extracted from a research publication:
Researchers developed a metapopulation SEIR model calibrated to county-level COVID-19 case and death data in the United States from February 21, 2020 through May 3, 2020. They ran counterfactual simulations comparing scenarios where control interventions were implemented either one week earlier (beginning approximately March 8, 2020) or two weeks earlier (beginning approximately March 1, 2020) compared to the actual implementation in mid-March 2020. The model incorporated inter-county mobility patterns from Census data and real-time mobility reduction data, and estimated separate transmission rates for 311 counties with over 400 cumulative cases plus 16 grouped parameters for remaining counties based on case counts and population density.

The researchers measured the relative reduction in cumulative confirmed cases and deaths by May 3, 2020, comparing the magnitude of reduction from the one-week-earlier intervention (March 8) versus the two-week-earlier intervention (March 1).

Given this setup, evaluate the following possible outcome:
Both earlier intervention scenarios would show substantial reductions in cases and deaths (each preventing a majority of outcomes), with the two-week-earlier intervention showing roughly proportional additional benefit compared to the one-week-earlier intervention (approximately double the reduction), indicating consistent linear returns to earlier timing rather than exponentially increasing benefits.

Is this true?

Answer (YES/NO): NO